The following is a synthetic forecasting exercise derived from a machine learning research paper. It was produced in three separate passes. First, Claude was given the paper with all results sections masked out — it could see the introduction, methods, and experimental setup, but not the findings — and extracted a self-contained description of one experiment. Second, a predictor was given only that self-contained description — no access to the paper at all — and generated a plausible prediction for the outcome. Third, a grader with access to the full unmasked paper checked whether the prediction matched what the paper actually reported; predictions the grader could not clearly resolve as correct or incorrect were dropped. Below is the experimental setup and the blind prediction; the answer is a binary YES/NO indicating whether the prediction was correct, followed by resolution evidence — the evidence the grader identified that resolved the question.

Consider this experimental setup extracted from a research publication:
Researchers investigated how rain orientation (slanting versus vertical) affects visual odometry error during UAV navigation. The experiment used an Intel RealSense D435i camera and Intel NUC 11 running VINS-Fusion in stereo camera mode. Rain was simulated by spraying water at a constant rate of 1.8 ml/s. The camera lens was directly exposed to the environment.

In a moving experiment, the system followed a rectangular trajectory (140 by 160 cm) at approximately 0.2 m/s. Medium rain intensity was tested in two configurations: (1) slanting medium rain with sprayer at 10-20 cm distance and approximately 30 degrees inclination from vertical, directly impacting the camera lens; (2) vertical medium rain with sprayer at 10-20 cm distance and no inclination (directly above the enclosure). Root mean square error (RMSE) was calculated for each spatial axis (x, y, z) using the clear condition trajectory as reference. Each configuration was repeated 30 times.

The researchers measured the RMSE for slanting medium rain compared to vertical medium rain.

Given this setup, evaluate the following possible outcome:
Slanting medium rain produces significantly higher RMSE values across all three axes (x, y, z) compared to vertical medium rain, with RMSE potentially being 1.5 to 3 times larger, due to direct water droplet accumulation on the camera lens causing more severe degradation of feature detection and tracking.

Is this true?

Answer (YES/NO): NO